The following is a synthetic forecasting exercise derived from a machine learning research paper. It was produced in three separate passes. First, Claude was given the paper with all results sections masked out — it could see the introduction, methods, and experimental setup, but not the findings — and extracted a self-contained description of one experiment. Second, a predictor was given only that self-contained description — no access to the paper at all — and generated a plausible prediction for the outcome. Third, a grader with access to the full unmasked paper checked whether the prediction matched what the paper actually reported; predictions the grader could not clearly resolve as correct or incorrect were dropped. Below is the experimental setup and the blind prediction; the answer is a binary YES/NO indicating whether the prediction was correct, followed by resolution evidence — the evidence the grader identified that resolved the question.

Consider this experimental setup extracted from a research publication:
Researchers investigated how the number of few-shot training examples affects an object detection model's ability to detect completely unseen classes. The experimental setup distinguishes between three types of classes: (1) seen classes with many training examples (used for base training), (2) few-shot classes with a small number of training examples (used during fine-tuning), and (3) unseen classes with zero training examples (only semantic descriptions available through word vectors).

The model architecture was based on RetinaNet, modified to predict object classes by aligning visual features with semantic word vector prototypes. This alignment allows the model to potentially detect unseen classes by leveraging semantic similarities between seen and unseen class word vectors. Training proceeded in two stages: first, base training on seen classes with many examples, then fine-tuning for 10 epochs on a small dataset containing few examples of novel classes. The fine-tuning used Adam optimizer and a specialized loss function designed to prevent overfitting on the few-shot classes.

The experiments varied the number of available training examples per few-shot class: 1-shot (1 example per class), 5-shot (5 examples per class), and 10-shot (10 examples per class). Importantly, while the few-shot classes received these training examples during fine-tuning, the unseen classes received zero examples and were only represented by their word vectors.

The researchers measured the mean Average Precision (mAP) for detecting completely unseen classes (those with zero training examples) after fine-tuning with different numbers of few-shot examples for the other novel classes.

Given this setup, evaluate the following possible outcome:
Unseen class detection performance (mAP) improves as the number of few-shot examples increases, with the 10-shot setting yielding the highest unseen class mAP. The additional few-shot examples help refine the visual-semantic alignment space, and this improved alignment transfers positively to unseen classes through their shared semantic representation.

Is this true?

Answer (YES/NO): NO